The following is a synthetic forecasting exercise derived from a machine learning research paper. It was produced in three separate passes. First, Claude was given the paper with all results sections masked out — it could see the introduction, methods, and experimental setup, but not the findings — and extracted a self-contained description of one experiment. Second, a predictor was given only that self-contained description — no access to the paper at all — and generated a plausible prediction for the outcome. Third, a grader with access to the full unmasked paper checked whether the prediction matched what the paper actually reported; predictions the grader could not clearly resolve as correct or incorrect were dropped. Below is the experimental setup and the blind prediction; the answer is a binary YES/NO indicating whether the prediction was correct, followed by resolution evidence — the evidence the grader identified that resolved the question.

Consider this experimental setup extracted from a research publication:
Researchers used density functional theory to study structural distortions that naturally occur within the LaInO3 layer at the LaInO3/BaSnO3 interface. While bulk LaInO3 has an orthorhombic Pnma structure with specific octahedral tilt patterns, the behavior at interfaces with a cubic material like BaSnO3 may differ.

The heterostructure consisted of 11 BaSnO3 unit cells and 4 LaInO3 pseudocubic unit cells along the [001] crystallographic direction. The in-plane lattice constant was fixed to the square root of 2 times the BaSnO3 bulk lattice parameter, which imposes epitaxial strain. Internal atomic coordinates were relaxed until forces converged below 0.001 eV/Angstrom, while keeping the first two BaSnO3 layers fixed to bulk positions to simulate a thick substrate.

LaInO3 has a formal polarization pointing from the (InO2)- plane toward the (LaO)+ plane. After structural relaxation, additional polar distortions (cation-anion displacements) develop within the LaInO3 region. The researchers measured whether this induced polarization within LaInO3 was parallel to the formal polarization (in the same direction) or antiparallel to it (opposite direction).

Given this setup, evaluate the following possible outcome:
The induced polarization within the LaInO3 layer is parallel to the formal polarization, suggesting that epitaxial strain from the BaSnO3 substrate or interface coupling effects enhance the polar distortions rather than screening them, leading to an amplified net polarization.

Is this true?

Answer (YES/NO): NO